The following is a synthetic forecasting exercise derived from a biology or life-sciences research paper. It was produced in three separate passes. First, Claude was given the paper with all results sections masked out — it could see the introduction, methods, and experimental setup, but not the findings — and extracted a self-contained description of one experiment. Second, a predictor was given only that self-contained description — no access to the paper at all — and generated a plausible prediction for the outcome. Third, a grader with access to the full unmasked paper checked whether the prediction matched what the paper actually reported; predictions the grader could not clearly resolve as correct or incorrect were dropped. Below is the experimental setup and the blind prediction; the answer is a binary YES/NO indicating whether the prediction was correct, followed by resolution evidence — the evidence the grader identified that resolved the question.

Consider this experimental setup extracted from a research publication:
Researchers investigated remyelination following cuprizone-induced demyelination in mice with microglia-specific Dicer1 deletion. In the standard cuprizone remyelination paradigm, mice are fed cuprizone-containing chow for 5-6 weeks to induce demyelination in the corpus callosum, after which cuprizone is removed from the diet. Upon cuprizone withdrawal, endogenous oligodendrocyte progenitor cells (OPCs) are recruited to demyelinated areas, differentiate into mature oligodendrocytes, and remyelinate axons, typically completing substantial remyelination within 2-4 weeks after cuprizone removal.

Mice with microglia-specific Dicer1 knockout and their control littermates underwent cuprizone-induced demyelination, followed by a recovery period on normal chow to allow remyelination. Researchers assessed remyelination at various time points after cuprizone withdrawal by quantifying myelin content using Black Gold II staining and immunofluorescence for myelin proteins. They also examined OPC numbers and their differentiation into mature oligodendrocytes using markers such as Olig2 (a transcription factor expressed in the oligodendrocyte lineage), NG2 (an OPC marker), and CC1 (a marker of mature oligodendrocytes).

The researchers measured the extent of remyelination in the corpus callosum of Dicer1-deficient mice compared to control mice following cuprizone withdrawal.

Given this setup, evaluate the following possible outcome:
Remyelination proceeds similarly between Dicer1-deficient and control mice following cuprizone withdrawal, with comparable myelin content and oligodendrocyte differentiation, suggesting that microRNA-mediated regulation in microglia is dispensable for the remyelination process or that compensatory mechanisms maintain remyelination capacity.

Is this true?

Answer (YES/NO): NO